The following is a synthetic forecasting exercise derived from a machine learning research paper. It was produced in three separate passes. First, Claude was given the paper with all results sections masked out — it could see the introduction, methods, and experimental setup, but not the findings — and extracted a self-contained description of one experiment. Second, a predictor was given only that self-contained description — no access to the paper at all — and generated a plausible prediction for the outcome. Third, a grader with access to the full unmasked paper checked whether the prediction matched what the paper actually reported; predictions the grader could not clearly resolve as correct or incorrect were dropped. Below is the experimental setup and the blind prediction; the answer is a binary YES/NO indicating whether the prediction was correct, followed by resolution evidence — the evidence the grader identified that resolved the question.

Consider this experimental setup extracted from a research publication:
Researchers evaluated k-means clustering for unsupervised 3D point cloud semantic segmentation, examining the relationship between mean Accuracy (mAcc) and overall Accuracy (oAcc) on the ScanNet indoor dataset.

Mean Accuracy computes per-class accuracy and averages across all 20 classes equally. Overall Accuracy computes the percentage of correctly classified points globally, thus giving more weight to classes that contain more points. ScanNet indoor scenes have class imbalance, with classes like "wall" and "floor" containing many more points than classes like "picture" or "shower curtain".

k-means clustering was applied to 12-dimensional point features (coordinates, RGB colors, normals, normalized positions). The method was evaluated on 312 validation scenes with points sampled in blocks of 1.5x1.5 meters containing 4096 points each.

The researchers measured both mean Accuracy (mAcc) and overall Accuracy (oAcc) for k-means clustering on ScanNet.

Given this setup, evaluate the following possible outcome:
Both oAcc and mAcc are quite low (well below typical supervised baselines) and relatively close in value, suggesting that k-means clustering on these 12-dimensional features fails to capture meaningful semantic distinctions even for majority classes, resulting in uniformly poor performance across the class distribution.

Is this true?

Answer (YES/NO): YES